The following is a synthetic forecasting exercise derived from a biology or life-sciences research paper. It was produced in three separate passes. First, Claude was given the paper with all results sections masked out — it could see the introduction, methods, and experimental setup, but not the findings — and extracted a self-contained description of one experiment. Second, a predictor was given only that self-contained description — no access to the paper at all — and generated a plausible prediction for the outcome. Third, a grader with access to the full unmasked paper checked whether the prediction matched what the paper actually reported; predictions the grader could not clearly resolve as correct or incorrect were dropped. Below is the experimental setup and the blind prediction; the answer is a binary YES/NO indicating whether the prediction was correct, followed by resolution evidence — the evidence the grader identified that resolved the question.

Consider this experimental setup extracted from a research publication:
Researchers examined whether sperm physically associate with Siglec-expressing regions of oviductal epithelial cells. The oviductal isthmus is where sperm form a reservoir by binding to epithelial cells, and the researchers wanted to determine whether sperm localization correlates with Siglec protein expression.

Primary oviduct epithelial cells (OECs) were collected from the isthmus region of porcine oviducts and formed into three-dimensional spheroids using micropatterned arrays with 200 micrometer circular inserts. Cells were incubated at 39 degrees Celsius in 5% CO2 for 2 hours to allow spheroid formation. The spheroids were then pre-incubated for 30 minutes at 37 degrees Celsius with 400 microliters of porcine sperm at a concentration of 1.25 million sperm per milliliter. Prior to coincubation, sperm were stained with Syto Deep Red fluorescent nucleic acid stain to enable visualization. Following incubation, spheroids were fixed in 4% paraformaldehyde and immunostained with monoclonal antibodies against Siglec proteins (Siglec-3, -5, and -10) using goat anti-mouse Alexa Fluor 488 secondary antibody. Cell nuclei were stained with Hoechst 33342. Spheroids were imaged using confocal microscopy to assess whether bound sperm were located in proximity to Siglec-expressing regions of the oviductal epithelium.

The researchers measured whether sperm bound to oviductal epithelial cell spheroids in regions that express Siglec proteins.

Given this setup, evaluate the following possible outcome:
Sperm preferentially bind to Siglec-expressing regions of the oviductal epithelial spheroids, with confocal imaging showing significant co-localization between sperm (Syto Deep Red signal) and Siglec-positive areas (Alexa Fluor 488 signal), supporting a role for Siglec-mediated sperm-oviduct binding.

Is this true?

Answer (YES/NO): YES